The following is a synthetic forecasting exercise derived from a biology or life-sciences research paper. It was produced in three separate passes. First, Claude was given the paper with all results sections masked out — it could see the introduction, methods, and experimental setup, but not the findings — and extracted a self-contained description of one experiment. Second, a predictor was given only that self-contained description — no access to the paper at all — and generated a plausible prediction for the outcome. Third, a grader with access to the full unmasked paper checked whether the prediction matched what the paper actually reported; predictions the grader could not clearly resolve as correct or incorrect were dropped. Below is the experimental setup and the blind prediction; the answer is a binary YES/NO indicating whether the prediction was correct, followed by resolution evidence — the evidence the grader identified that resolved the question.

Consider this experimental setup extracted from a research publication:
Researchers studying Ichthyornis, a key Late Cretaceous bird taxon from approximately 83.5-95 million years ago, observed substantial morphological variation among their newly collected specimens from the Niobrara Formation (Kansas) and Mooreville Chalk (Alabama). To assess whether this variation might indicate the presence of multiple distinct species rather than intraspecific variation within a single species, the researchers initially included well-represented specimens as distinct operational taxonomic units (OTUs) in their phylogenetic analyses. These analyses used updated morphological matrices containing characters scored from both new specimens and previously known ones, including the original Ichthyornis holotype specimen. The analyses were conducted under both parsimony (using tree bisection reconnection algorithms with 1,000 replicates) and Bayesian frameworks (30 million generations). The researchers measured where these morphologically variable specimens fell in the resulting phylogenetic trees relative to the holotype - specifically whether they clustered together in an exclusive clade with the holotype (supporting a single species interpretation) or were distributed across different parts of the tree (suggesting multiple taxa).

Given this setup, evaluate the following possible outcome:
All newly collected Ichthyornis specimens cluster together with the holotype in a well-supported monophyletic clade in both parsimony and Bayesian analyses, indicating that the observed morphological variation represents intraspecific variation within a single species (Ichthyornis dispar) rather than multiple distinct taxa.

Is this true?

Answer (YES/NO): NO